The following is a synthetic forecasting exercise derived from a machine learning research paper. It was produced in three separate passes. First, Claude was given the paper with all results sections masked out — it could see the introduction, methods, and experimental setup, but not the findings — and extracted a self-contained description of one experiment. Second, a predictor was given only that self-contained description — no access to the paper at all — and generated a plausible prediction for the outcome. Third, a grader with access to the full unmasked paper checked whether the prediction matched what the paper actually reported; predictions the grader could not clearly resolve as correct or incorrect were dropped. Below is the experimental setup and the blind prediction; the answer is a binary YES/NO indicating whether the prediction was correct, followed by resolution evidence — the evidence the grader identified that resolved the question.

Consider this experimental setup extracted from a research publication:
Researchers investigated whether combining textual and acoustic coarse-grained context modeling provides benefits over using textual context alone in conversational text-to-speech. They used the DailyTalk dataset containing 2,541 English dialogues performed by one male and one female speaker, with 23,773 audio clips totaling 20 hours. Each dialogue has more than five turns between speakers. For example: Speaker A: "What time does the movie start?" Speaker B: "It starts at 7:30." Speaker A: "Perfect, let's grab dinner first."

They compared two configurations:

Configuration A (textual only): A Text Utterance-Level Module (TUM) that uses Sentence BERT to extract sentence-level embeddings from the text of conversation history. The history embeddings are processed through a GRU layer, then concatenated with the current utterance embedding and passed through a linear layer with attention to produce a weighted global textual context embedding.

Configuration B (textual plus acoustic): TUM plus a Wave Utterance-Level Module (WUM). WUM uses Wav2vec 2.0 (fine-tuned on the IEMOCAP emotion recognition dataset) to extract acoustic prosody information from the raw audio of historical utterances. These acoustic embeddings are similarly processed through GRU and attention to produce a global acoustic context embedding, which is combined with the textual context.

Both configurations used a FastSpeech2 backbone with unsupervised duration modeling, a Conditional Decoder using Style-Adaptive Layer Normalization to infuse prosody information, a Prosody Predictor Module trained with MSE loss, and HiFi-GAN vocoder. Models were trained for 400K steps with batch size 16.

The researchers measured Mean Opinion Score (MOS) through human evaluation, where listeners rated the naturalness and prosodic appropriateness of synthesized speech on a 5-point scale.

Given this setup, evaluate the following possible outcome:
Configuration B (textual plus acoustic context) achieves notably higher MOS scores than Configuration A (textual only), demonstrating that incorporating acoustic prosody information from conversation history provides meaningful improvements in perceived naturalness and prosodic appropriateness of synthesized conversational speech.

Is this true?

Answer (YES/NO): NO